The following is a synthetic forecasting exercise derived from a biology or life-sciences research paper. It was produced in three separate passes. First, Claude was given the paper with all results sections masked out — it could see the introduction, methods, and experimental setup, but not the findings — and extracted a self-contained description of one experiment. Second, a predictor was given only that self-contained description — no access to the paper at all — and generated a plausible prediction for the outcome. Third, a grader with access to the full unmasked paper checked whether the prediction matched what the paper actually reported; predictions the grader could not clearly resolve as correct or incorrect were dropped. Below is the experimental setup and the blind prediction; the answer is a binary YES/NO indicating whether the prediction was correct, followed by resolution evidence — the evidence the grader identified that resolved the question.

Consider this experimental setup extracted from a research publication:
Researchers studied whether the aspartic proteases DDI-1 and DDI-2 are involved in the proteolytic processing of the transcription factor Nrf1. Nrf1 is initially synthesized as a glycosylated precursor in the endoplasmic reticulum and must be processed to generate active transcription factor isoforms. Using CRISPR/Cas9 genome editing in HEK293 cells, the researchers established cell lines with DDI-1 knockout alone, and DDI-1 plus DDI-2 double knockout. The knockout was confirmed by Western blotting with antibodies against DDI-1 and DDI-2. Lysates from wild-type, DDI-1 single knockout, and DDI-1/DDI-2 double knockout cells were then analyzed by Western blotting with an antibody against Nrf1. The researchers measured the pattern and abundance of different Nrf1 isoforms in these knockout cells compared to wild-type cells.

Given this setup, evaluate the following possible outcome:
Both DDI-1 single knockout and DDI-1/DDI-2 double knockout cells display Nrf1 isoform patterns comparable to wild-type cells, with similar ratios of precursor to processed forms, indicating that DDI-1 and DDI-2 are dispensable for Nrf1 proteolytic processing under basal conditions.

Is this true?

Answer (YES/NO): NO